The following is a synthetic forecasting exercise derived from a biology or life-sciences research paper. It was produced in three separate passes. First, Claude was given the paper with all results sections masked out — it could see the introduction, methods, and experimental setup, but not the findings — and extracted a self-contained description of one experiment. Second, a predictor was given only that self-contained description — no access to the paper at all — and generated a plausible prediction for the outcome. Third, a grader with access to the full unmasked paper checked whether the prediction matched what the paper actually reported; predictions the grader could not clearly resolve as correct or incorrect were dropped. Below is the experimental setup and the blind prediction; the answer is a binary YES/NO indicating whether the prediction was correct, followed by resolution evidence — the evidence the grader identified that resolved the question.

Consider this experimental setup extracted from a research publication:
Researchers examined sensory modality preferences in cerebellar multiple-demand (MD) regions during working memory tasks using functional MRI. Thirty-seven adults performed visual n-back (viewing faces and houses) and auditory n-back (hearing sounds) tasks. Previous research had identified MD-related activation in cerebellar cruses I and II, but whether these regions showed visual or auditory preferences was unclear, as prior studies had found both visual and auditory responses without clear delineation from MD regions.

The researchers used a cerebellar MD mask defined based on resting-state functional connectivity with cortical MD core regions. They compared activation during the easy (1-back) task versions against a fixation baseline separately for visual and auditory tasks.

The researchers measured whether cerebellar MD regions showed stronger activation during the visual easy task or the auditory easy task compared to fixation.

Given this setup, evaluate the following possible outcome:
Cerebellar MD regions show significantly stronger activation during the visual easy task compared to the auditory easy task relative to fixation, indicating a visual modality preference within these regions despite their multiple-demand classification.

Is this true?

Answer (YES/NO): YES